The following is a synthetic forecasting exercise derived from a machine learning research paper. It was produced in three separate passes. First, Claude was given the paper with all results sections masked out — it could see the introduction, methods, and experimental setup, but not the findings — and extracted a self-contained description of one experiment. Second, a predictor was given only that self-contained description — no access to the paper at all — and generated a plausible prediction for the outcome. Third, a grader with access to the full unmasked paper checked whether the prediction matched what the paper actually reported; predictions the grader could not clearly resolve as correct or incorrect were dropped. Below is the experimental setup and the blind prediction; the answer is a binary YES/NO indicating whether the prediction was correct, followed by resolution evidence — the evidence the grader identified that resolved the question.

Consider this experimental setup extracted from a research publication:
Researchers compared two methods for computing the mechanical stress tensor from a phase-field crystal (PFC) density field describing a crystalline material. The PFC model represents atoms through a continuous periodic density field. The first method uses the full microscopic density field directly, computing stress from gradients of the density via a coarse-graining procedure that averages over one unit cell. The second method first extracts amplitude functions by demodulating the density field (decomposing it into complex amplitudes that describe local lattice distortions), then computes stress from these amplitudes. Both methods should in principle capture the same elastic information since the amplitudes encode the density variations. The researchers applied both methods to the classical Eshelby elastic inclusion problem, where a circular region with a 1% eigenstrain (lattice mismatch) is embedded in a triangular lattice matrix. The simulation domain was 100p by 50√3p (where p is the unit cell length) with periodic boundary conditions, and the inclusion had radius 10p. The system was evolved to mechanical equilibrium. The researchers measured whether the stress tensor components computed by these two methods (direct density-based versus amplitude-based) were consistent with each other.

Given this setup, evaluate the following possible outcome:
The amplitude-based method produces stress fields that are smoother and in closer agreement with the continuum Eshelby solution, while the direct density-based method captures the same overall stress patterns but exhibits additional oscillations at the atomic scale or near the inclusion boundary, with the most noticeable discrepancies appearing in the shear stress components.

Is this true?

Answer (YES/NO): NO